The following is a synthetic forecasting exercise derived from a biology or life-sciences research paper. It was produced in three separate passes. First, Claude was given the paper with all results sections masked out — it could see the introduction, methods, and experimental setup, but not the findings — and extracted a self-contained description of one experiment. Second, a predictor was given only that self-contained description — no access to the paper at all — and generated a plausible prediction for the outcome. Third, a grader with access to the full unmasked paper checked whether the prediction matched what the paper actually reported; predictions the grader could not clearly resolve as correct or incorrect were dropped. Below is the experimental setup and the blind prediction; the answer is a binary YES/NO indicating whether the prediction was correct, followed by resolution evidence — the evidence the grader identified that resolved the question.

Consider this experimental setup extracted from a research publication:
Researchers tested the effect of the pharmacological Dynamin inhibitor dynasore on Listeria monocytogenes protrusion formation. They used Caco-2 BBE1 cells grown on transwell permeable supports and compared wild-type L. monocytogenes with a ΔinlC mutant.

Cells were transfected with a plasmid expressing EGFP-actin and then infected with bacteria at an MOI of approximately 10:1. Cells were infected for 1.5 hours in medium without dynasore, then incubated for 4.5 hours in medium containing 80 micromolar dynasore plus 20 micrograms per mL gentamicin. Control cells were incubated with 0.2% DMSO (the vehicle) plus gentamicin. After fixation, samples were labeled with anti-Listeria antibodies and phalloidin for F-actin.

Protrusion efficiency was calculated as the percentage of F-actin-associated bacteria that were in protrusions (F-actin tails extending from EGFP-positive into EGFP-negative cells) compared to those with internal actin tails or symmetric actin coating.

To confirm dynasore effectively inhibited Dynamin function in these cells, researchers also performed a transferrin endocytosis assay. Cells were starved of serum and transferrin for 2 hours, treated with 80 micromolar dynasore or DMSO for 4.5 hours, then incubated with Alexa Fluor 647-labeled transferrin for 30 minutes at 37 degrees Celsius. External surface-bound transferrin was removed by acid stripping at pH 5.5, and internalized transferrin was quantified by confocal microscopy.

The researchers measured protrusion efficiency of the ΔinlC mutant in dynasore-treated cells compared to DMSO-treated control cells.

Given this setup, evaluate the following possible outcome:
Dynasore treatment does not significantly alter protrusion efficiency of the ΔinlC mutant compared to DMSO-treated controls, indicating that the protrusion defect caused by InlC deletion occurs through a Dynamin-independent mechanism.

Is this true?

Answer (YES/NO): NO